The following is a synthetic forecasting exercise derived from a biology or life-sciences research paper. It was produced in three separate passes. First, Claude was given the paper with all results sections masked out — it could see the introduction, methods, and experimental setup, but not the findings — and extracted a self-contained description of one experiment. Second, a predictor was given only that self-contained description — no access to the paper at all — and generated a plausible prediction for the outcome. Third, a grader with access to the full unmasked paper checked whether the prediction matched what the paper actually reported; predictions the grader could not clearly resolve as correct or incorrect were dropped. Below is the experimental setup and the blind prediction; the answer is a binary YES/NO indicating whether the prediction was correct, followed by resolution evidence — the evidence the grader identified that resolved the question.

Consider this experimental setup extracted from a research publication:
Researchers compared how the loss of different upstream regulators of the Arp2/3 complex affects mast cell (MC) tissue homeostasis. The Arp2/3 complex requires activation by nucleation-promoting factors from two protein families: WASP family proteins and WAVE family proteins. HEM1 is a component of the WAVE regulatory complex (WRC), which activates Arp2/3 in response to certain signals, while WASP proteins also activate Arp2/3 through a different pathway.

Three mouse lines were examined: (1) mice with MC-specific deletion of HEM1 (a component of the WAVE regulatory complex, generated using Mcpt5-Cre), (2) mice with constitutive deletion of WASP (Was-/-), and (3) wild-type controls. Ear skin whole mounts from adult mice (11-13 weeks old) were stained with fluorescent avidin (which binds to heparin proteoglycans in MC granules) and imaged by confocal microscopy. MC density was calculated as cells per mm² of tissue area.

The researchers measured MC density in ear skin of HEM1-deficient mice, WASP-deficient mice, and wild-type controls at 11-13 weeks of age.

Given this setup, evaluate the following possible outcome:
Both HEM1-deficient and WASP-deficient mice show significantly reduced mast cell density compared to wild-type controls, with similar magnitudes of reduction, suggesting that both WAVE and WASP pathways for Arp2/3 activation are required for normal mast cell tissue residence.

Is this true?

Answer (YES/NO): NO